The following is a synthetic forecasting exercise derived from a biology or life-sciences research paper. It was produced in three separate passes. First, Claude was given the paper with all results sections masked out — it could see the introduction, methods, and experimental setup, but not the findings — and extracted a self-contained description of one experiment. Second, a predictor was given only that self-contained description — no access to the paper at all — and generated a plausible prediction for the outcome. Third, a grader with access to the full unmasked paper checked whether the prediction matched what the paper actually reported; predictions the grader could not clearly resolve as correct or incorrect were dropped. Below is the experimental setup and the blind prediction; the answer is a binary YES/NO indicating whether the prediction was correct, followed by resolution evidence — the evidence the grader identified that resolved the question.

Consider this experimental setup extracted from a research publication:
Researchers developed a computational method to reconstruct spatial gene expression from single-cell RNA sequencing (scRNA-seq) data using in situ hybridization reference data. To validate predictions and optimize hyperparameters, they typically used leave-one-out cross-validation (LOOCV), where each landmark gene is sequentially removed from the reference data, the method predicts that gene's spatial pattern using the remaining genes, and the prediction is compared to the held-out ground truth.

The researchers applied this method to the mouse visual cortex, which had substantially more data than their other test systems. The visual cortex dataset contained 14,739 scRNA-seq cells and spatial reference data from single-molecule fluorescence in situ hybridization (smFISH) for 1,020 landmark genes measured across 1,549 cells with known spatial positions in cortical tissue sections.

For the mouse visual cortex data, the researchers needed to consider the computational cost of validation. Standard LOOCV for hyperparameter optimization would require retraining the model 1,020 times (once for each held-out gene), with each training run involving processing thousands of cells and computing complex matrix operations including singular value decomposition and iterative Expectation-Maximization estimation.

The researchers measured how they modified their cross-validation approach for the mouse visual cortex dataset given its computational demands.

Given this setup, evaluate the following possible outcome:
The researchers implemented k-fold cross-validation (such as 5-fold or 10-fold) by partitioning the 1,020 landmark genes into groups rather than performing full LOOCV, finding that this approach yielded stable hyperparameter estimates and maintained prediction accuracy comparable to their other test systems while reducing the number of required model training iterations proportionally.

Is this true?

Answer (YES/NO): NO